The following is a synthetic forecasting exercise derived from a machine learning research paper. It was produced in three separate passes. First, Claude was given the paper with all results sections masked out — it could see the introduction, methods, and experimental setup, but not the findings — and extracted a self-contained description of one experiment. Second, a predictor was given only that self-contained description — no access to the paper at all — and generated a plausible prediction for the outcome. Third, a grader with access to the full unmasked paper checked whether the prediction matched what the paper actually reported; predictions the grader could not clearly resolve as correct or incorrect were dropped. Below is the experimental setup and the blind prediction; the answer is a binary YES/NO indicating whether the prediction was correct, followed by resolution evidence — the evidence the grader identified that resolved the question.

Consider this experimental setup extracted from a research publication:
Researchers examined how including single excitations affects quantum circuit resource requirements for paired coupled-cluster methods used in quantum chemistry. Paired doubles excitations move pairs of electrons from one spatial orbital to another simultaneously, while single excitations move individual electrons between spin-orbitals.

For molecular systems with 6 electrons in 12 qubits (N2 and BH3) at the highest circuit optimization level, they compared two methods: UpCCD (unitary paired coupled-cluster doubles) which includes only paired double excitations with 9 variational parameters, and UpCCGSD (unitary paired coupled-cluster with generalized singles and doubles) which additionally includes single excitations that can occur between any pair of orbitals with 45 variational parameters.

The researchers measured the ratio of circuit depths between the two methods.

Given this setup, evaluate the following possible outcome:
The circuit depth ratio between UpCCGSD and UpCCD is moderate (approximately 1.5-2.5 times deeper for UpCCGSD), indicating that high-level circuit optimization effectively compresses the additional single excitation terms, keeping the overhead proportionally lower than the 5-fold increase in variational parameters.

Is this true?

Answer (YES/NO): NO